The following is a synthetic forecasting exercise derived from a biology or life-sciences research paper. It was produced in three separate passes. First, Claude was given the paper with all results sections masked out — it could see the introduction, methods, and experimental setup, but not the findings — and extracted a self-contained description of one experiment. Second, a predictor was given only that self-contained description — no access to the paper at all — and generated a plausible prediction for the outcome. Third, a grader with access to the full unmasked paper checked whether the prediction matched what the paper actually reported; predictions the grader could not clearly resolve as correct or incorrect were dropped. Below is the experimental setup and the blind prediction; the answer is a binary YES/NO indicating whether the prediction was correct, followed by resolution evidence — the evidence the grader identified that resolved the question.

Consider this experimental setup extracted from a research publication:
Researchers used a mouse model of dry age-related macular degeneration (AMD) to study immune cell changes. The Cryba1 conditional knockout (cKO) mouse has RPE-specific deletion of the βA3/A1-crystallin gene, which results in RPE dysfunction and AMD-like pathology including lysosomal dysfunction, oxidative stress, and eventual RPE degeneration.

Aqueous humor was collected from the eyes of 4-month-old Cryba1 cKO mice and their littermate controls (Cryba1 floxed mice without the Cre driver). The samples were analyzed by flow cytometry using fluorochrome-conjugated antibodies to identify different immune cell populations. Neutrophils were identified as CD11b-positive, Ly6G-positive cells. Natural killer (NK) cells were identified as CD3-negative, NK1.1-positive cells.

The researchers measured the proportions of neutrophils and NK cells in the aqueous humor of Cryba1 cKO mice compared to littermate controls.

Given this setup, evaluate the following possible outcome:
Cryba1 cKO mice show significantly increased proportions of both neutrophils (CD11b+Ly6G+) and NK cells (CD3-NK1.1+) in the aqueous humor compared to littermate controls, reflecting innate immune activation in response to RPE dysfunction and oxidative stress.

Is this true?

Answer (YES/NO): YES